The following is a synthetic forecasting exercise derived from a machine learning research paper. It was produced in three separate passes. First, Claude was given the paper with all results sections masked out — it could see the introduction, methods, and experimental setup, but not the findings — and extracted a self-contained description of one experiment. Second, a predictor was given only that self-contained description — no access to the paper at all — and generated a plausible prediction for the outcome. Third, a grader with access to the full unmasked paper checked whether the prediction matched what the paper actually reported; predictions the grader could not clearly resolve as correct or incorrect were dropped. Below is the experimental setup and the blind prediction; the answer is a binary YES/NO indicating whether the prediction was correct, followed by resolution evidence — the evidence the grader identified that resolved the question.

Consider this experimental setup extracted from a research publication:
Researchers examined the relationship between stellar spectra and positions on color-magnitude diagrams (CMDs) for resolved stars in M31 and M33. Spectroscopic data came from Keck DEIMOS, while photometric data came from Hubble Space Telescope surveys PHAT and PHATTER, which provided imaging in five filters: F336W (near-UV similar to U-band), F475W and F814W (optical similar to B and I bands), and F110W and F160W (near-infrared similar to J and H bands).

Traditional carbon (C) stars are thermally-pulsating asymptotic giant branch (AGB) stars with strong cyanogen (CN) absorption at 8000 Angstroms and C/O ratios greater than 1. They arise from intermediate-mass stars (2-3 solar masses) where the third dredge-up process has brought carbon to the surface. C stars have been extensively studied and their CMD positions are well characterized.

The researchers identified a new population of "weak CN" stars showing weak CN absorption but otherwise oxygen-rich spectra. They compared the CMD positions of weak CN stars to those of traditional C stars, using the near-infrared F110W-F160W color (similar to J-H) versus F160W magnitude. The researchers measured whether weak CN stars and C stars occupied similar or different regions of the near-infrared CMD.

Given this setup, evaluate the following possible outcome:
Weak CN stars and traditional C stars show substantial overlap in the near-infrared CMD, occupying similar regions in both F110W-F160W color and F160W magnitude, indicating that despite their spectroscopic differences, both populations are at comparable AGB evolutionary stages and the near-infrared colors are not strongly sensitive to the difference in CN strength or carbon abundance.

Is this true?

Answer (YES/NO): NO